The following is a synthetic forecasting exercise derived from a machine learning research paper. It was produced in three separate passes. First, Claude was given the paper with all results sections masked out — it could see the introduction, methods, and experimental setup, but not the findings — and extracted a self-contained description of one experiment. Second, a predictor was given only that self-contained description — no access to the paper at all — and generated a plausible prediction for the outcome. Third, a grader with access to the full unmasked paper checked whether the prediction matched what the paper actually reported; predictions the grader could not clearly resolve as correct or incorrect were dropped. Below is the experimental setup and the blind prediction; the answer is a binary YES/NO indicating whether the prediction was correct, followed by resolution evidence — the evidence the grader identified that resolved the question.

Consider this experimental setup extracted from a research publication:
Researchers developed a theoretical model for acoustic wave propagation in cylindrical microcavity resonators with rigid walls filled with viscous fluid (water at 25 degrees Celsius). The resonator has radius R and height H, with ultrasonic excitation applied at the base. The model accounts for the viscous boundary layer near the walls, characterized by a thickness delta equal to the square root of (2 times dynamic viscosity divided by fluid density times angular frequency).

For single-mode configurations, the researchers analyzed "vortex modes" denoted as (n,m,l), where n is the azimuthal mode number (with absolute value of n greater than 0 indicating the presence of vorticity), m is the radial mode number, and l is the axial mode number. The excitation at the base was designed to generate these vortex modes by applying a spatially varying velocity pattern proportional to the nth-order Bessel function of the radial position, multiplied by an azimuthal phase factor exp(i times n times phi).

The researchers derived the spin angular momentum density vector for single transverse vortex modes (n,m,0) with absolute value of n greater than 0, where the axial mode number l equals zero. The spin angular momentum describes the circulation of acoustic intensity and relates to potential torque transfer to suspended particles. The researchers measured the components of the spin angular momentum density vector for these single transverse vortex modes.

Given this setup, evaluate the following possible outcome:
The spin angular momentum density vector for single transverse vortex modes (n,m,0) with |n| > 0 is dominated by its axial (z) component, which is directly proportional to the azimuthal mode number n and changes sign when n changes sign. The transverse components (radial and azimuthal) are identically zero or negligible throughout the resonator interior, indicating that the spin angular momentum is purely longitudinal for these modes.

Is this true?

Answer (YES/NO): YES